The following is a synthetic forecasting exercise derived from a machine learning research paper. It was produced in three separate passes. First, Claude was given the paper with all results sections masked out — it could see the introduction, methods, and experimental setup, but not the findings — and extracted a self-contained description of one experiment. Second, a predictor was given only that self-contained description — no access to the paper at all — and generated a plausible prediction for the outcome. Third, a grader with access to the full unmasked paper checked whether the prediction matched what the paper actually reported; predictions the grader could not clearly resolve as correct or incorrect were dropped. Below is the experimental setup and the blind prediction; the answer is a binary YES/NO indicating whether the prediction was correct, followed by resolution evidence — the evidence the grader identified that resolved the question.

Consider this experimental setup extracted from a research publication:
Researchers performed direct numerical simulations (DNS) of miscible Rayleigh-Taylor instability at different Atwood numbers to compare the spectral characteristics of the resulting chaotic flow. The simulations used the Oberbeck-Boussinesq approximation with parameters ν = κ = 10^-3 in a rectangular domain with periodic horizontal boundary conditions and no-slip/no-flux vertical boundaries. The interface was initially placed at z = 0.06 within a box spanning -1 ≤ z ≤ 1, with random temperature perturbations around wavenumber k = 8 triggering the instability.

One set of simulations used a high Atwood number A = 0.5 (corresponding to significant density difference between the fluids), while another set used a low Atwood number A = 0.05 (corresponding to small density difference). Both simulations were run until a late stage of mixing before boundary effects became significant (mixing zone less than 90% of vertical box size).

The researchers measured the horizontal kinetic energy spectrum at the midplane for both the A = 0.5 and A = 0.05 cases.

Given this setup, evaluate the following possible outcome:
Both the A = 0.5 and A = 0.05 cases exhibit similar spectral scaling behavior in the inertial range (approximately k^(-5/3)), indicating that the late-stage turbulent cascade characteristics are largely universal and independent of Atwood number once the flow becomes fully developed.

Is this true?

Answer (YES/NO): NO